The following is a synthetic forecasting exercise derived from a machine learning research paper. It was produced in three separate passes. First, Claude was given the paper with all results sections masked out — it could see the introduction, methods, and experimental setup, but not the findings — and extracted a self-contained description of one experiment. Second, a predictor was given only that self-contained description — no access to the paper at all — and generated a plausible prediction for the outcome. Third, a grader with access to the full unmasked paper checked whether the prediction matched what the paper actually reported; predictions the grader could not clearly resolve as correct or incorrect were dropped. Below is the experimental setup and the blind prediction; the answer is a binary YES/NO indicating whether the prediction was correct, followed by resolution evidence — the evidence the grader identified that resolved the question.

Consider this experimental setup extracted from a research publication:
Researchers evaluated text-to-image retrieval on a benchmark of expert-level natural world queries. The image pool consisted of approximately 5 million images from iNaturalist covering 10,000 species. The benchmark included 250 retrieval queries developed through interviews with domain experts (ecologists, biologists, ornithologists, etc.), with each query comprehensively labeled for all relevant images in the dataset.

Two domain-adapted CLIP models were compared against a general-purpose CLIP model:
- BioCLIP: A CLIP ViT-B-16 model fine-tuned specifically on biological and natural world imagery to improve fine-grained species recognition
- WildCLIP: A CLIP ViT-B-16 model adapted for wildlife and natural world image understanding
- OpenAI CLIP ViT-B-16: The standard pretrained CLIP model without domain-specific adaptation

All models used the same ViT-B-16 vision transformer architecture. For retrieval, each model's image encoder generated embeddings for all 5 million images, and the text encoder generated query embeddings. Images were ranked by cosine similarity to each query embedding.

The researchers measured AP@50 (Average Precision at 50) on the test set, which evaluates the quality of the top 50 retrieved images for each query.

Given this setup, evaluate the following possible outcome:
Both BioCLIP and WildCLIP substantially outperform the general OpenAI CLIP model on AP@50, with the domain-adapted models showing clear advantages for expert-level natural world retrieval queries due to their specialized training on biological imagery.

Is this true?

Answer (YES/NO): NO